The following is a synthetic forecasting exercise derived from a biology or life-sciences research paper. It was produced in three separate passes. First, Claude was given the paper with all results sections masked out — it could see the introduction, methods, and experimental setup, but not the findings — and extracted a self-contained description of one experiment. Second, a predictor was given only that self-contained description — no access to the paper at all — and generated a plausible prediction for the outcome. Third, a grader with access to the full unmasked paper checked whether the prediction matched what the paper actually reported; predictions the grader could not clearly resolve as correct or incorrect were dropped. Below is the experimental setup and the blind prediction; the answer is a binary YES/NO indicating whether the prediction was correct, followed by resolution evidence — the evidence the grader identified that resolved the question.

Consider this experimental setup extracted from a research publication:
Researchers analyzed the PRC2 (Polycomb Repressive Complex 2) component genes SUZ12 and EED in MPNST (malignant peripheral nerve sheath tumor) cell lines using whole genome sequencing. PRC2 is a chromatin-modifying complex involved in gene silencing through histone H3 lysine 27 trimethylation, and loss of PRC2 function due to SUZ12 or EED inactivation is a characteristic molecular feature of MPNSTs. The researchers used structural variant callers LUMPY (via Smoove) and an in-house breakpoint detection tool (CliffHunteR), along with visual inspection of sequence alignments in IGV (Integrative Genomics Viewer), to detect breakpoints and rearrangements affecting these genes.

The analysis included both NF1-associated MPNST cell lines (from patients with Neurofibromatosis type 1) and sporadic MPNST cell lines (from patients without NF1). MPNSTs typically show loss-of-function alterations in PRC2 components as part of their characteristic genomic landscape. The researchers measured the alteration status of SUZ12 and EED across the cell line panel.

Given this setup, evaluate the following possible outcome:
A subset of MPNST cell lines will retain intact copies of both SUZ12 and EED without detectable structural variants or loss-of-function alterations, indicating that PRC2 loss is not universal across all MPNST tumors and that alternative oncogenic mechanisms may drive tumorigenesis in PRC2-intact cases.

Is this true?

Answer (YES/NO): NO